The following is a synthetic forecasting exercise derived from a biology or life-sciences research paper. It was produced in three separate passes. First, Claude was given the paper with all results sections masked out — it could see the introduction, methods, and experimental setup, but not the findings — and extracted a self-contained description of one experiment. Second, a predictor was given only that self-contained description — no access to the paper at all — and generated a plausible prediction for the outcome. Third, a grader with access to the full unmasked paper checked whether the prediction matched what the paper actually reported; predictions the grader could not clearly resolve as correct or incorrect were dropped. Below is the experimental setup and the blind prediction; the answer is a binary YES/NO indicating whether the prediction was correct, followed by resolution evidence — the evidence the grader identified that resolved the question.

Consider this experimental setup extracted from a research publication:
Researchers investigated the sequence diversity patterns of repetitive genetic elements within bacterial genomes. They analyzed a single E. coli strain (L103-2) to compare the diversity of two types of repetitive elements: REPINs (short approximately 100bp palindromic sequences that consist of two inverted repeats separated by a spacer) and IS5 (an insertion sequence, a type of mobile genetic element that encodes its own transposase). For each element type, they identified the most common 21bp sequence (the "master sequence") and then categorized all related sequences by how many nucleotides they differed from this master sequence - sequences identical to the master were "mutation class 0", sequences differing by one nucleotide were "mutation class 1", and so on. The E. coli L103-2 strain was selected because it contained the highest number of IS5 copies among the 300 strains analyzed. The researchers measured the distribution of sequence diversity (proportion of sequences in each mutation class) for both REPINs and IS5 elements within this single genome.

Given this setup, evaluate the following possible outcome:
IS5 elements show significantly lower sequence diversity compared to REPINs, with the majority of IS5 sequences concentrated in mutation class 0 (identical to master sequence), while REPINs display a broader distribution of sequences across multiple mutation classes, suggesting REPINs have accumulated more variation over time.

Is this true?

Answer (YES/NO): YES